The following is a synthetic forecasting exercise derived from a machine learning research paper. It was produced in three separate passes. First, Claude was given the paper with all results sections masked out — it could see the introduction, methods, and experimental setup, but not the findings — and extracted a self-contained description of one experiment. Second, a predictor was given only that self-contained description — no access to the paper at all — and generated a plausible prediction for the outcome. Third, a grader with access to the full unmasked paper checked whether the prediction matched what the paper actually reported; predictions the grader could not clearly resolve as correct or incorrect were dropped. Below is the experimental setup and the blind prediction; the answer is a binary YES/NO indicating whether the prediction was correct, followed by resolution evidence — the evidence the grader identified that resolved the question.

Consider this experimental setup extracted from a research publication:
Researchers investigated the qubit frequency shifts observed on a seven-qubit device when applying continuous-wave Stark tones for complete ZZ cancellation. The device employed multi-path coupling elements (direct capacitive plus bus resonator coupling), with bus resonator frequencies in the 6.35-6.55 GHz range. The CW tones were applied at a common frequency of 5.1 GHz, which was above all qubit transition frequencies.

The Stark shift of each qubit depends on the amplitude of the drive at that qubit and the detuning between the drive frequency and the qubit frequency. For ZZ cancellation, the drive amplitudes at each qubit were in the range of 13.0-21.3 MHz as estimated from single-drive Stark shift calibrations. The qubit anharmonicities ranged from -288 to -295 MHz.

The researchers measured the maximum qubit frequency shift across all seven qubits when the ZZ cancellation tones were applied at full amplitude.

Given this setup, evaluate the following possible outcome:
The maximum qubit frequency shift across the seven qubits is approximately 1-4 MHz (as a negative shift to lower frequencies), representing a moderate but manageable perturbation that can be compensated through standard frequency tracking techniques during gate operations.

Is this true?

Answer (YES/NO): YES